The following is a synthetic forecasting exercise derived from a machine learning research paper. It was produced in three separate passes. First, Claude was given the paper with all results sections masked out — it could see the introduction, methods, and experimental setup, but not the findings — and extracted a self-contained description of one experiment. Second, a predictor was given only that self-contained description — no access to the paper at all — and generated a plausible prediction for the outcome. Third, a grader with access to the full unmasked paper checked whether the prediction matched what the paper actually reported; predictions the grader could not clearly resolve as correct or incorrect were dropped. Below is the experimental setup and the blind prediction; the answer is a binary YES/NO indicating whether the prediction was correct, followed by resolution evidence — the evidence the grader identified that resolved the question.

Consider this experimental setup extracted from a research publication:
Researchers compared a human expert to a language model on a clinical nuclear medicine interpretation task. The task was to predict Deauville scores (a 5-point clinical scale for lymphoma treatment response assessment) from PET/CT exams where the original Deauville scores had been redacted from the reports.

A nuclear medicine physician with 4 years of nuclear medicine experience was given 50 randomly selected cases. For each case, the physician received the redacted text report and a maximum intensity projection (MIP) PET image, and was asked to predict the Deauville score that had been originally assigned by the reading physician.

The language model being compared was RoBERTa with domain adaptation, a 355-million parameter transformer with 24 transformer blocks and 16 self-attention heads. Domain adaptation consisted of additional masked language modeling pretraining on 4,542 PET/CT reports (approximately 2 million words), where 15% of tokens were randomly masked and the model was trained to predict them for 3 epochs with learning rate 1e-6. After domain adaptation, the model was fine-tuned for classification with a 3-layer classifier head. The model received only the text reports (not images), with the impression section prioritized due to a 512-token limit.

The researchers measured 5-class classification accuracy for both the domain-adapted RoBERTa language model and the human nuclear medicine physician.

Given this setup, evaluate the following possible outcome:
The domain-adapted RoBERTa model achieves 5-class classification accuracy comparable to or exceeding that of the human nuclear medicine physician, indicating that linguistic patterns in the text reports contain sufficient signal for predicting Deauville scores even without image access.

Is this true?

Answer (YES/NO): YES